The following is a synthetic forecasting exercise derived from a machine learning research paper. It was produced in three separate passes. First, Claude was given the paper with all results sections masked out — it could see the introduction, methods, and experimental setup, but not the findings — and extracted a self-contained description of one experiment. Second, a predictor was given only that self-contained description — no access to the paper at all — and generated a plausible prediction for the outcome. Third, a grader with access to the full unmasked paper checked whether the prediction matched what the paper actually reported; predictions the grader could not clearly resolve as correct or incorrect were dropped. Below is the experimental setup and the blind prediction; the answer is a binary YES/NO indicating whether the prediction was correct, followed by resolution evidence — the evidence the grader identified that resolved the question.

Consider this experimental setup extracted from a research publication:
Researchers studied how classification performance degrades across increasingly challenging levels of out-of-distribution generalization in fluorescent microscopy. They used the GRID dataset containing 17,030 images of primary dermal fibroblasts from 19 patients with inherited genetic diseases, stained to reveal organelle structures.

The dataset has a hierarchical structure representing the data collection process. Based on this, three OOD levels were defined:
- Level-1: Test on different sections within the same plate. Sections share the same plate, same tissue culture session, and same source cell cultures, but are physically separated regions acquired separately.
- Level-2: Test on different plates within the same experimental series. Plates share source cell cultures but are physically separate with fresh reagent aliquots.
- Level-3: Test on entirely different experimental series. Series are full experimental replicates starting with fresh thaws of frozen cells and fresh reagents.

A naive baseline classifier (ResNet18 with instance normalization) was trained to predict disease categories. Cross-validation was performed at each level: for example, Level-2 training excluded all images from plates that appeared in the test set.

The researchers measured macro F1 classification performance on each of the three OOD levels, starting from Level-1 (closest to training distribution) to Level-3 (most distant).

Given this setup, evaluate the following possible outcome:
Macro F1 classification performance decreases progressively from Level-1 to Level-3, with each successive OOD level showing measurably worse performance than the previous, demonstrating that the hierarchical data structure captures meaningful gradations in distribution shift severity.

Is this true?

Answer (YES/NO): YES